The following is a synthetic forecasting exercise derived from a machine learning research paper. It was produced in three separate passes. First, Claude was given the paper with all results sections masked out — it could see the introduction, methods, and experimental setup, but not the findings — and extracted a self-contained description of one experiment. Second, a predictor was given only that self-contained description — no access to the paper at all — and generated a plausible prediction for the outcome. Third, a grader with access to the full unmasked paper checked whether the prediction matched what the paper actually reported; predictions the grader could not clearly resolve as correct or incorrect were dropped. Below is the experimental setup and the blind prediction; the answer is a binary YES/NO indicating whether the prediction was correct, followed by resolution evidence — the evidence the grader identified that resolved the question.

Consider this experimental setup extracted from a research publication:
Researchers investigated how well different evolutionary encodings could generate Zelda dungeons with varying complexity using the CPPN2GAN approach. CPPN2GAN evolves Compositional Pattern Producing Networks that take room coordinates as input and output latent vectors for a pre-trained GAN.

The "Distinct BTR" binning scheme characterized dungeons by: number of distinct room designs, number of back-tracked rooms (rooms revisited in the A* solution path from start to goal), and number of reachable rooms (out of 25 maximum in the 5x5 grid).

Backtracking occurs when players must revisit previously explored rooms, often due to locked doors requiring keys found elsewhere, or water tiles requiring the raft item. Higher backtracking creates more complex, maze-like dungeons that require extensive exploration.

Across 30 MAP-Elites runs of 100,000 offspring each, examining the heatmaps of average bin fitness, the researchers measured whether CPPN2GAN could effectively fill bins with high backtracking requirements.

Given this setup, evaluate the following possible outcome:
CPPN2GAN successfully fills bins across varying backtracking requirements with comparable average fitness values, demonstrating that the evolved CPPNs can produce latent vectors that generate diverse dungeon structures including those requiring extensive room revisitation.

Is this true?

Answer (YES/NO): NO